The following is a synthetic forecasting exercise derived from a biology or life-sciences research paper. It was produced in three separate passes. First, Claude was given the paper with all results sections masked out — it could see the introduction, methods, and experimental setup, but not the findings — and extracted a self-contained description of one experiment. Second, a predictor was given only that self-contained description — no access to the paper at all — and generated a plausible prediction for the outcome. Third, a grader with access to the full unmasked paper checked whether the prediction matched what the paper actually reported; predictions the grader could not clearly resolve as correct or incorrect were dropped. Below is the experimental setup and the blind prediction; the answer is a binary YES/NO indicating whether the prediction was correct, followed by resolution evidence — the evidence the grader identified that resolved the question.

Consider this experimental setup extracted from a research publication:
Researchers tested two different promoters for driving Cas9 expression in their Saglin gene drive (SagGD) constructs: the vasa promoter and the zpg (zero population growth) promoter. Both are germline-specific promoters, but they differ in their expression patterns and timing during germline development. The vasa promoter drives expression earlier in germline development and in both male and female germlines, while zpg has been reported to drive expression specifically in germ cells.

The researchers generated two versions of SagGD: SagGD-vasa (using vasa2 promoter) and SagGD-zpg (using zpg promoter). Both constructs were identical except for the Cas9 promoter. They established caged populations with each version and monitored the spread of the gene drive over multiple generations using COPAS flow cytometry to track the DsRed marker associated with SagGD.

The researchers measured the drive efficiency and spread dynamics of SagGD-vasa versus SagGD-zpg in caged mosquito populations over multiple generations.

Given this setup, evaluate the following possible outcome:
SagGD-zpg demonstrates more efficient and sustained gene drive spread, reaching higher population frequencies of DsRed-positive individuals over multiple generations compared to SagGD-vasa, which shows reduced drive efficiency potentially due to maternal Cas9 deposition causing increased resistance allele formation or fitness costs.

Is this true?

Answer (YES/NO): NO